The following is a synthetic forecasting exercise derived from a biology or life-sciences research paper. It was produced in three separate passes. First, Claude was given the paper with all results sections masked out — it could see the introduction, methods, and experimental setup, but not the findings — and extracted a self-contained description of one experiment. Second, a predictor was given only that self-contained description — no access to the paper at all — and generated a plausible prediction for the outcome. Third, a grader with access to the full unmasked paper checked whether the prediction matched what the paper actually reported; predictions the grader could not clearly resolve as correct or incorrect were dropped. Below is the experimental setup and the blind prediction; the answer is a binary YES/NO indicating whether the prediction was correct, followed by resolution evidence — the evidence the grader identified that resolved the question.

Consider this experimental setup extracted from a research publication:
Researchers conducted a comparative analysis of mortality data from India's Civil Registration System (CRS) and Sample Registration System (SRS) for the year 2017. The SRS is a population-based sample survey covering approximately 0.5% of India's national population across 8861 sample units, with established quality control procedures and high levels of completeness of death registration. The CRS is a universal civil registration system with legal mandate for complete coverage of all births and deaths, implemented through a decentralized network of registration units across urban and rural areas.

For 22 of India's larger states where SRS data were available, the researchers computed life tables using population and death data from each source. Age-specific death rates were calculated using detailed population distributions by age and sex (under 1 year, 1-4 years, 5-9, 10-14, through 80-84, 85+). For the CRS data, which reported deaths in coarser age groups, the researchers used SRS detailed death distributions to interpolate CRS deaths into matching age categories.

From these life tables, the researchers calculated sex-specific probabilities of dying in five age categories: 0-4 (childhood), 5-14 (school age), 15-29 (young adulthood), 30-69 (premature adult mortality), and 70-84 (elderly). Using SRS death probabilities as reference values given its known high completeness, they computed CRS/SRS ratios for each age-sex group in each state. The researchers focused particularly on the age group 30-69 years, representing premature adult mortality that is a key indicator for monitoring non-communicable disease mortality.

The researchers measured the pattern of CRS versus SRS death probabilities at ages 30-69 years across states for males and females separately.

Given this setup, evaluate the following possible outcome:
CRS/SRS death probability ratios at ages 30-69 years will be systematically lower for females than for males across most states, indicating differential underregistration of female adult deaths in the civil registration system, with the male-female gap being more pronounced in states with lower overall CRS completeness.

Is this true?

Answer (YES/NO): NO